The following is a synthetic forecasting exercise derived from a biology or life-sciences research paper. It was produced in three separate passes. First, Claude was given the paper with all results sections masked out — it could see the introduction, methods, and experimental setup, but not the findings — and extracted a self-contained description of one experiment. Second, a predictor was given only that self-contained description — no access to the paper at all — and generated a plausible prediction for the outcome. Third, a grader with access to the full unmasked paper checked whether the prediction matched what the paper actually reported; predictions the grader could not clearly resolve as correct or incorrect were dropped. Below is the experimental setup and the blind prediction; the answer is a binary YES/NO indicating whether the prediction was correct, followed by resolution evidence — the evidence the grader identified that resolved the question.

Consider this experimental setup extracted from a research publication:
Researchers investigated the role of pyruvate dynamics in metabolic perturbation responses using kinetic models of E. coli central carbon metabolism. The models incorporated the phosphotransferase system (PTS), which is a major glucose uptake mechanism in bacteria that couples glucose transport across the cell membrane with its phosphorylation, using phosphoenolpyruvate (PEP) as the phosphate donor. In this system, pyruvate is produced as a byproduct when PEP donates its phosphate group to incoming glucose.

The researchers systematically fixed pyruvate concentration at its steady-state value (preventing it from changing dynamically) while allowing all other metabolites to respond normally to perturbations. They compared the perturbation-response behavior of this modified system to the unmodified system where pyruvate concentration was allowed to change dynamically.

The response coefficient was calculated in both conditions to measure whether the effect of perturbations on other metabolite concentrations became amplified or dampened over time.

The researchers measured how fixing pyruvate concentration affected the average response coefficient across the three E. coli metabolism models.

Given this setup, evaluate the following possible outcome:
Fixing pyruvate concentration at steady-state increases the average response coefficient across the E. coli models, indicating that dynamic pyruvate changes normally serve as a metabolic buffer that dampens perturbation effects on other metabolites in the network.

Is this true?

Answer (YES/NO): YES